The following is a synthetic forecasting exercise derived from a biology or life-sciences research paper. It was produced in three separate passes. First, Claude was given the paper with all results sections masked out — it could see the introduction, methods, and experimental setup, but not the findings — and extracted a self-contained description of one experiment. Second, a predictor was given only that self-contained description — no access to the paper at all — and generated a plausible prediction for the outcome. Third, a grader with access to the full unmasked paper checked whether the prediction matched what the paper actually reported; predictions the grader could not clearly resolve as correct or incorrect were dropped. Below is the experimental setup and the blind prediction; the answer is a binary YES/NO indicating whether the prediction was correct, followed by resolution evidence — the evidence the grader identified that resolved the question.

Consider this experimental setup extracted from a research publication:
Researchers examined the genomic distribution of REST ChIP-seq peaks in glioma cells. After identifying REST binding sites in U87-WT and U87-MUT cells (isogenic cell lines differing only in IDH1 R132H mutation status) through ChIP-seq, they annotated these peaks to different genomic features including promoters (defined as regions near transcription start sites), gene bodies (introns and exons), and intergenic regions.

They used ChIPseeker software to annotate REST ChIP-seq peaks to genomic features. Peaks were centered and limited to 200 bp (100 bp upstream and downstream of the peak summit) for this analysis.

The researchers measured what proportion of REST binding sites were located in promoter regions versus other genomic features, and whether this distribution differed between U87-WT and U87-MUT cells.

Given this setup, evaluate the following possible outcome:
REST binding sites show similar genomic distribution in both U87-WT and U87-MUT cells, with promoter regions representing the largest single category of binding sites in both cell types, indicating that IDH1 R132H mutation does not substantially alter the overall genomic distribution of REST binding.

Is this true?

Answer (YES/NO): NO